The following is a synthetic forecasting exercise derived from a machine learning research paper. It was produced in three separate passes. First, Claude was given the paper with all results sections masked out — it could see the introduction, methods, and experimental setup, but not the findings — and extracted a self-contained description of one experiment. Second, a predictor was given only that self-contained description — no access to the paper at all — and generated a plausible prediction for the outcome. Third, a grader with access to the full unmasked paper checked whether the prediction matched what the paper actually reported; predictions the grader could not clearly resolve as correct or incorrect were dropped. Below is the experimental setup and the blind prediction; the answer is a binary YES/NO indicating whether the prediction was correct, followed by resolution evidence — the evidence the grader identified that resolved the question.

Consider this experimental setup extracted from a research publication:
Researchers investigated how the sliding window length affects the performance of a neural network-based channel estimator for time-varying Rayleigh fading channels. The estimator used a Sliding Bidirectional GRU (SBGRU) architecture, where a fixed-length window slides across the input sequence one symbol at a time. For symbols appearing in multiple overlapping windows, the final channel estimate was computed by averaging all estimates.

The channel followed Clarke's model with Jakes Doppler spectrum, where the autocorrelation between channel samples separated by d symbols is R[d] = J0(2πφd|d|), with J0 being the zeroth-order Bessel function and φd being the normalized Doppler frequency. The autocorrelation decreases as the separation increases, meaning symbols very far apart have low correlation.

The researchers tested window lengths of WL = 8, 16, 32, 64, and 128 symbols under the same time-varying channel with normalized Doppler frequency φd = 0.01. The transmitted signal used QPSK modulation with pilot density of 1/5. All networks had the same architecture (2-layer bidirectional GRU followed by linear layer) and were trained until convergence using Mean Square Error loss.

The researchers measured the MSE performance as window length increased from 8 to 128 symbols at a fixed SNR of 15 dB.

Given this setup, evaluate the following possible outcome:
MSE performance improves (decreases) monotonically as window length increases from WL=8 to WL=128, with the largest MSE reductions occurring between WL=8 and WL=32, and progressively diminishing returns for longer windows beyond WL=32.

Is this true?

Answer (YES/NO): NO